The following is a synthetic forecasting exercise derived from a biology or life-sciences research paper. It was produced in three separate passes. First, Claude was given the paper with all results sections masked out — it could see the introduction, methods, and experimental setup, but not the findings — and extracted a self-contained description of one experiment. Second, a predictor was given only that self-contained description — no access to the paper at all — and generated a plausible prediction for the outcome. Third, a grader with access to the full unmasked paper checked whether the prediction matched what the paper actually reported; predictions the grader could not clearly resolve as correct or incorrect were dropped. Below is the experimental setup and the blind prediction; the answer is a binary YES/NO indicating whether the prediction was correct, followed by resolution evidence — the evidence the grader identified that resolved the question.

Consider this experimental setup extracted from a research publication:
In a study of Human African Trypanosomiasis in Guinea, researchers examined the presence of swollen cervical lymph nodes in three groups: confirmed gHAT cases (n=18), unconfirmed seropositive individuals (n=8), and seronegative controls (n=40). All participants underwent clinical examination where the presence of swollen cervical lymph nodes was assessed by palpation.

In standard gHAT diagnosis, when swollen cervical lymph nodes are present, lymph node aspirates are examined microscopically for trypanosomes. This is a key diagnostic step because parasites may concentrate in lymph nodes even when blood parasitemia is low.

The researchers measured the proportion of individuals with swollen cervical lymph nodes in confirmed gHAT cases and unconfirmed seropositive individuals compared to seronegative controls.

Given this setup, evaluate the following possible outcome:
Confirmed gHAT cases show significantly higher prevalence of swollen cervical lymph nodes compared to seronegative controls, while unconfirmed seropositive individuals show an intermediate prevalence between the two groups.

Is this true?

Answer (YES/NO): YES